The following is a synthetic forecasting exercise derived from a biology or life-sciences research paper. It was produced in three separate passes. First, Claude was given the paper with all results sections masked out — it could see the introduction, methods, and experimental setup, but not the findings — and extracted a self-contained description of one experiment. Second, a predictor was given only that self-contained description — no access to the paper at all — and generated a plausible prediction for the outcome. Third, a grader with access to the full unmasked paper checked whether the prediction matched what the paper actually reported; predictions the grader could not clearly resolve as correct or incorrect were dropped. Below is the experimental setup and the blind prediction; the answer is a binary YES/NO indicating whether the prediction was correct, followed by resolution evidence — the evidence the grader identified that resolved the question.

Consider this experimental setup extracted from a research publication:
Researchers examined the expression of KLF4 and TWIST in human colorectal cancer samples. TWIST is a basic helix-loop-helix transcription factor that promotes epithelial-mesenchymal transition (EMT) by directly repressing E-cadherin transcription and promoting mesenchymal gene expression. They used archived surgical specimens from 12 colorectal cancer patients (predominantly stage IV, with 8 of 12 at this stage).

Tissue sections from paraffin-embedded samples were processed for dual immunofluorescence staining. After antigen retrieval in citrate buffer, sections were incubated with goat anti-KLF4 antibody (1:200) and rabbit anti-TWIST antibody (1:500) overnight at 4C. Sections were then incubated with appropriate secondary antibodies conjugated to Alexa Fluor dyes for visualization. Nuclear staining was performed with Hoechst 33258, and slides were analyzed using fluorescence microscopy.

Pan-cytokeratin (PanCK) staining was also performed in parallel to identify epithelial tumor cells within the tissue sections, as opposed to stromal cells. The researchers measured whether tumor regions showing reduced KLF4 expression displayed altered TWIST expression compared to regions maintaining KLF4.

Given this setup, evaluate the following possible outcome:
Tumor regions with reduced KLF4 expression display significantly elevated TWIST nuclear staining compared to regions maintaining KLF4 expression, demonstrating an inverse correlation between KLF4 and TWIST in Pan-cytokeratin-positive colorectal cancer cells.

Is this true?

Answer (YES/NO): YES